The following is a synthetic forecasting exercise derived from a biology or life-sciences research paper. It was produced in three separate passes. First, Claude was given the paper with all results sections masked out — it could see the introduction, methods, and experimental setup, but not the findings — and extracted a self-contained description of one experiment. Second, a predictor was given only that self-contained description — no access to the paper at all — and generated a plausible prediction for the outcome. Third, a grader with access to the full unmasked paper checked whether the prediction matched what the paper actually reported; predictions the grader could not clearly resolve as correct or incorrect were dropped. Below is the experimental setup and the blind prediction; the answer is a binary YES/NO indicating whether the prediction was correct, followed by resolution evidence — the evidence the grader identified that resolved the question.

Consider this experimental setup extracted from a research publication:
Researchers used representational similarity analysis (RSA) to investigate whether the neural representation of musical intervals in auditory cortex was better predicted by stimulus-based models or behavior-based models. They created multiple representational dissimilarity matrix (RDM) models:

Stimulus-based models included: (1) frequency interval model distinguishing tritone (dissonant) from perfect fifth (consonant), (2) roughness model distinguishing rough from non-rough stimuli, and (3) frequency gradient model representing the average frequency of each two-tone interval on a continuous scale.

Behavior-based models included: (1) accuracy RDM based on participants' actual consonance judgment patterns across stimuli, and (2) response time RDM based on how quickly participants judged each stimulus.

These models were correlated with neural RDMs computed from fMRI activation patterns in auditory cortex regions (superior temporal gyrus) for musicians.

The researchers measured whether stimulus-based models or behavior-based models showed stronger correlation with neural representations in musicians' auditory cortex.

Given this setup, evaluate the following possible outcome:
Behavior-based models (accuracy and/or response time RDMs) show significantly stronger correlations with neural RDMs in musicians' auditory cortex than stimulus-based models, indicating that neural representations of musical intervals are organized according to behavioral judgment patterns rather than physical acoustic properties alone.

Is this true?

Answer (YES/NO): NO